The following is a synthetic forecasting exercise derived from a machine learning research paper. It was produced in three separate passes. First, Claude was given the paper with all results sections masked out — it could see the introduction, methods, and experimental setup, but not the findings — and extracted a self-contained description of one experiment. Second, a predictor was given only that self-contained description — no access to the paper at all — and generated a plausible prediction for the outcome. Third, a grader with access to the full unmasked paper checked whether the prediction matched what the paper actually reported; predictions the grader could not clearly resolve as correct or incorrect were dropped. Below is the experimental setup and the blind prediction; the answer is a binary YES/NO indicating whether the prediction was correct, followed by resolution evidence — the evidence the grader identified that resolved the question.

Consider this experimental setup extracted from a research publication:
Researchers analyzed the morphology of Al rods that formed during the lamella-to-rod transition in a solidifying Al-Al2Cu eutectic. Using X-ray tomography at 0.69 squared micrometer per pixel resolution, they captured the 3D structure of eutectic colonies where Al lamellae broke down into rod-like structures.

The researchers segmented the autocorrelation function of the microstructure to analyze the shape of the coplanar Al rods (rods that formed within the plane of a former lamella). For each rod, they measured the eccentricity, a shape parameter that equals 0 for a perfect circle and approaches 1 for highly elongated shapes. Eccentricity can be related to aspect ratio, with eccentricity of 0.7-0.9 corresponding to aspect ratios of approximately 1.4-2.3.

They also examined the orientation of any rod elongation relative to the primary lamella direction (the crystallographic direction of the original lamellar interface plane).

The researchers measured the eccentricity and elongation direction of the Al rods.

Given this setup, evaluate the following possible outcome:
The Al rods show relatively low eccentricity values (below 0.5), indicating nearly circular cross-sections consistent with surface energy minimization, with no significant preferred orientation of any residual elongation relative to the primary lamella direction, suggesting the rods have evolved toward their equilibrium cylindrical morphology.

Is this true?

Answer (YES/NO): NO